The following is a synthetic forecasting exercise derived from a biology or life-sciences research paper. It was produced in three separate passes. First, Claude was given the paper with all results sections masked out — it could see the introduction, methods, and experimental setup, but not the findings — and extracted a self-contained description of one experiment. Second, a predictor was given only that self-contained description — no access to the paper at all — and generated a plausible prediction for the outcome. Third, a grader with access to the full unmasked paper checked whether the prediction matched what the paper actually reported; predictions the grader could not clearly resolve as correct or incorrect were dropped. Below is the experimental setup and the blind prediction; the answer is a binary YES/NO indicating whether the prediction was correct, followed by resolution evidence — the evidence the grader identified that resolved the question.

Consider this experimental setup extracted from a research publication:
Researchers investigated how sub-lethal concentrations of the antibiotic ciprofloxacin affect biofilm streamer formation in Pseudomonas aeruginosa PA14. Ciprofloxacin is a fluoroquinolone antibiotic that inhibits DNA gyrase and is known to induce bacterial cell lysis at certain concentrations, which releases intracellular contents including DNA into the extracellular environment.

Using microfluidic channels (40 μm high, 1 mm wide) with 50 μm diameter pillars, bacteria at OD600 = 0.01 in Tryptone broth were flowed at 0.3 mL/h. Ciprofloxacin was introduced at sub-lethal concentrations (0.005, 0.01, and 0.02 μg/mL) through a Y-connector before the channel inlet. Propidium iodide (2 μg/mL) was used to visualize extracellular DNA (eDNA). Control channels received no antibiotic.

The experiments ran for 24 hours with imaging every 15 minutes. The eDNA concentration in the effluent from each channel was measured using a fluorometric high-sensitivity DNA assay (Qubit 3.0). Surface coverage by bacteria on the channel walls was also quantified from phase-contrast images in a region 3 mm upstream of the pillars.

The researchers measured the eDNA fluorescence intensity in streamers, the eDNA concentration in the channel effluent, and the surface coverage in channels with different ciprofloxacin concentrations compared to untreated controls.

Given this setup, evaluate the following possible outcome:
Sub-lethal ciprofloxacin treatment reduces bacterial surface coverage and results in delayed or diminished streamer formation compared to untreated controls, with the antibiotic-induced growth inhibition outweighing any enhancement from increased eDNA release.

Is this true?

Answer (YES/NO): NO